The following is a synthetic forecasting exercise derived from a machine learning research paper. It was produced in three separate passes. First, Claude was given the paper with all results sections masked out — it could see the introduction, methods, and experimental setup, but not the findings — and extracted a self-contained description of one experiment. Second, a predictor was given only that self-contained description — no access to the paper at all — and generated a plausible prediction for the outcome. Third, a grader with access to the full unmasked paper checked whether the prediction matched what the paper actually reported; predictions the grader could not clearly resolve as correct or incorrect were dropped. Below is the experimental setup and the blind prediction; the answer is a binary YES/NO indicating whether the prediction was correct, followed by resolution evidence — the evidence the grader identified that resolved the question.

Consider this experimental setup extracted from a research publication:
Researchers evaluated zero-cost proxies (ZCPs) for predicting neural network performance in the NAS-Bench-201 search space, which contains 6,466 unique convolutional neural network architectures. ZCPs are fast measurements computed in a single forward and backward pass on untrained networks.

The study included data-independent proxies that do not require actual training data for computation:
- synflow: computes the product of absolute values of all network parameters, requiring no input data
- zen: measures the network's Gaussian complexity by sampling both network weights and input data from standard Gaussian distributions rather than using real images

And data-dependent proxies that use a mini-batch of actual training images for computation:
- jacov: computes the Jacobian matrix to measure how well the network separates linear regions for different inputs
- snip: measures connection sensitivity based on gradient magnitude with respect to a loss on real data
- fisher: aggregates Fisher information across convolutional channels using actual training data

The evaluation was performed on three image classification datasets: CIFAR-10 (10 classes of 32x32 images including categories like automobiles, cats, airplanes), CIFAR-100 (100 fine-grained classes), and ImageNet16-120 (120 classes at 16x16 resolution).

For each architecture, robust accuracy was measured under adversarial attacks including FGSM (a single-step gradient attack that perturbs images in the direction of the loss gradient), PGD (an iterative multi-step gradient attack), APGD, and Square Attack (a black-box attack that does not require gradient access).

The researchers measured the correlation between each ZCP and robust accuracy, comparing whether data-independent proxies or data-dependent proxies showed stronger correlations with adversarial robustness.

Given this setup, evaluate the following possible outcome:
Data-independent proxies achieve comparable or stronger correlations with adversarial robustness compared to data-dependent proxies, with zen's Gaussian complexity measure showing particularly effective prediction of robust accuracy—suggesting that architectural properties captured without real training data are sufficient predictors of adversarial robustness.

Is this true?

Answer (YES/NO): NO